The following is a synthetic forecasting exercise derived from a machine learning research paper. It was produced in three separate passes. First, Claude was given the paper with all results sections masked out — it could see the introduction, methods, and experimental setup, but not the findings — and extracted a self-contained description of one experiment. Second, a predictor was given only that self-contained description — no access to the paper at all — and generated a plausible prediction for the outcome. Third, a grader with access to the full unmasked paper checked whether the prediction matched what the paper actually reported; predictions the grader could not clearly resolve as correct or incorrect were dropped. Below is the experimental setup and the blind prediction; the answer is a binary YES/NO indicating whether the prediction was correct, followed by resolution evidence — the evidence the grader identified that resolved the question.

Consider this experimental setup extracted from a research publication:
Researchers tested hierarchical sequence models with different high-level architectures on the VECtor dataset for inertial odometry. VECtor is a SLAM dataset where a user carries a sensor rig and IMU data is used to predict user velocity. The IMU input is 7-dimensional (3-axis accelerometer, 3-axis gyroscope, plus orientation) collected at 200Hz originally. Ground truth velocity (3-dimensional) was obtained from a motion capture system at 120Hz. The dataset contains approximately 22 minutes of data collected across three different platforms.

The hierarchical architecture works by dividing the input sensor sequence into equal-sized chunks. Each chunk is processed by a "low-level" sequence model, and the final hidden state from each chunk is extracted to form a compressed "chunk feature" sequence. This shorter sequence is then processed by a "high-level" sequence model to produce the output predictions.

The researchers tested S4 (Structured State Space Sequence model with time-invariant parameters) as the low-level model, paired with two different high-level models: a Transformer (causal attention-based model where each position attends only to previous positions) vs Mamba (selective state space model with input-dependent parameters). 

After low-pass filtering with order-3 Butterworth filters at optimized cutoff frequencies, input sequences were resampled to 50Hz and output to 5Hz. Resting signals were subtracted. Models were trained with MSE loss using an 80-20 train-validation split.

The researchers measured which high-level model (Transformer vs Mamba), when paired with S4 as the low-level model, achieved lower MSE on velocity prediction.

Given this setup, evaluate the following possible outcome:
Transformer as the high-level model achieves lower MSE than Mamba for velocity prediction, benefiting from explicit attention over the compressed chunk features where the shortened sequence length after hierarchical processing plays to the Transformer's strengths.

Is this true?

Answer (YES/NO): YES